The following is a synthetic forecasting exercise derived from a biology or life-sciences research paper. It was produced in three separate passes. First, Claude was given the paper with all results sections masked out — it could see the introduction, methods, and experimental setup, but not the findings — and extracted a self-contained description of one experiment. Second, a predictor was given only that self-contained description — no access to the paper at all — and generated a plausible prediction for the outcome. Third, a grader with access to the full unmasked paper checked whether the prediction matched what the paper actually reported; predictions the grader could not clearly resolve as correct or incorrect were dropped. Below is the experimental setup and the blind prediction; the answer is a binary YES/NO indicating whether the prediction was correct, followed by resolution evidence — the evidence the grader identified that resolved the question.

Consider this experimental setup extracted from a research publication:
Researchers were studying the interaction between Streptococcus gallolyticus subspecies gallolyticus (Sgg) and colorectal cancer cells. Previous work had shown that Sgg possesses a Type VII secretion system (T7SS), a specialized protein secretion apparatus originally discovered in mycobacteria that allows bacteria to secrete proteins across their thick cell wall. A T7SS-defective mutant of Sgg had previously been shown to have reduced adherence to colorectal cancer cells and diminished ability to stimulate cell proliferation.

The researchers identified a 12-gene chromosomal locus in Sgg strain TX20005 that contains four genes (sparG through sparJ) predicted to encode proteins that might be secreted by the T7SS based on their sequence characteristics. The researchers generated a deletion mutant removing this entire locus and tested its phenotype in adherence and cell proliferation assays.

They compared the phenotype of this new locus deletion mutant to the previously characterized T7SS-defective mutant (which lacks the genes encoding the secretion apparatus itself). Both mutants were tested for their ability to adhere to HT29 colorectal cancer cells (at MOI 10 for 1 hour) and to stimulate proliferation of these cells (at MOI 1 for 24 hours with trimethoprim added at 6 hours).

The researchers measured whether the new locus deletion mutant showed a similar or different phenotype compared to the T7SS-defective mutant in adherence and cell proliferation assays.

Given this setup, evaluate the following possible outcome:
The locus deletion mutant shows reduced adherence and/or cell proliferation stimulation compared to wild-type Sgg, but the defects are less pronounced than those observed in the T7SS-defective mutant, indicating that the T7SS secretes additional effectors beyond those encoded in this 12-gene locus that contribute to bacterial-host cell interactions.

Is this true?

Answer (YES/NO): NO